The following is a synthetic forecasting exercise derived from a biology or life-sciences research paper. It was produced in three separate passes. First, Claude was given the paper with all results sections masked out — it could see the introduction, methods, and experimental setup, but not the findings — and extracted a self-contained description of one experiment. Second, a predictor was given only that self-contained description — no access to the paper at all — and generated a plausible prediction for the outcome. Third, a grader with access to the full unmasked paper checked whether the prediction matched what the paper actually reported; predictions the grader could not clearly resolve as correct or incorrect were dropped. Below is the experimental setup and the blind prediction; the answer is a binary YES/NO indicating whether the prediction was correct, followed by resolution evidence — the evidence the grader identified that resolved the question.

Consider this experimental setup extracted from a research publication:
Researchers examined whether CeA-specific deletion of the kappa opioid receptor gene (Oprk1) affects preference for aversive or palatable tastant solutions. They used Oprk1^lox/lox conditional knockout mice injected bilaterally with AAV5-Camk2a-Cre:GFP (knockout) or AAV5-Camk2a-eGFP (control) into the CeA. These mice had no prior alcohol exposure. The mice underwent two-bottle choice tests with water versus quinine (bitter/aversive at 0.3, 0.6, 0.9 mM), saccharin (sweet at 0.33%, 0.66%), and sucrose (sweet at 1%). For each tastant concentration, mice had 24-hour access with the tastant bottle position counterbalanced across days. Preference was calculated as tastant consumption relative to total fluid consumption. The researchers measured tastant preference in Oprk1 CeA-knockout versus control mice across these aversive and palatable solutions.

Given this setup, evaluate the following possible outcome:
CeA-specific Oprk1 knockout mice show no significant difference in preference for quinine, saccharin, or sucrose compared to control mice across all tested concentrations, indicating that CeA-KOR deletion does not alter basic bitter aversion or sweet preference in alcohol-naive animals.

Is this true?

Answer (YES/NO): YES